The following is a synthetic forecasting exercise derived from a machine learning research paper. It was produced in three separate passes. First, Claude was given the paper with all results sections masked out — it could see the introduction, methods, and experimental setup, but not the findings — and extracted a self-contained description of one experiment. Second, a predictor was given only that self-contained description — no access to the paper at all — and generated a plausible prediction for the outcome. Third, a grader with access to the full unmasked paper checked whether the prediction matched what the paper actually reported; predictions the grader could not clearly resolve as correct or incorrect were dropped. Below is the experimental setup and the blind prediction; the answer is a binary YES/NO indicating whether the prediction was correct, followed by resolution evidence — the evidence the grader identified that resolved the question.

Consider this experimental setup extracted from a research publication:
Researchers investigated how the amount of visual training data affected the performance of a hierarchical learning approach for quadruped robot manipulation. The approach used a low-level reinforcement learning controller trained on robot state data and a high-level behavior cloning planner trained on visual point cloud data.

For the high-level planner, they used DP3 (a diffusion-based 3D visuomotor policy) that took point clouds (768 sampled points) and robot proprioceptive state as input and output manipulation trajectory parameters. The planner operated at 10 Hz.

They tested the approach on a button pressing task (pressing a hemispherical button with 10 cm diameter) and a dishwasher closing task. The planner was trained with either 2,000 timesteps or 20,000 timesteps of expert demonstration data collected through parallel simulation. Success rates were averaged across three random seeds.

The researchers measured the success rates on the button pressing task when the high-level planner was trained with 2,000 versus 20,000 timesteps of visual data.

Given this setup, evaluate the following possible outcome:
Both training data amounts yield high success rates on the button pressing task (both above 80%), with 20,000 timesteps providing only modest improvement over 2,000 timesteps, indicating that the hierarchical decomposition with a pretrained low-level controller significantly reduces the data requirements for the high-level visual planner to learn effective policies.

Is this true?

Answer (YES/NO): NO